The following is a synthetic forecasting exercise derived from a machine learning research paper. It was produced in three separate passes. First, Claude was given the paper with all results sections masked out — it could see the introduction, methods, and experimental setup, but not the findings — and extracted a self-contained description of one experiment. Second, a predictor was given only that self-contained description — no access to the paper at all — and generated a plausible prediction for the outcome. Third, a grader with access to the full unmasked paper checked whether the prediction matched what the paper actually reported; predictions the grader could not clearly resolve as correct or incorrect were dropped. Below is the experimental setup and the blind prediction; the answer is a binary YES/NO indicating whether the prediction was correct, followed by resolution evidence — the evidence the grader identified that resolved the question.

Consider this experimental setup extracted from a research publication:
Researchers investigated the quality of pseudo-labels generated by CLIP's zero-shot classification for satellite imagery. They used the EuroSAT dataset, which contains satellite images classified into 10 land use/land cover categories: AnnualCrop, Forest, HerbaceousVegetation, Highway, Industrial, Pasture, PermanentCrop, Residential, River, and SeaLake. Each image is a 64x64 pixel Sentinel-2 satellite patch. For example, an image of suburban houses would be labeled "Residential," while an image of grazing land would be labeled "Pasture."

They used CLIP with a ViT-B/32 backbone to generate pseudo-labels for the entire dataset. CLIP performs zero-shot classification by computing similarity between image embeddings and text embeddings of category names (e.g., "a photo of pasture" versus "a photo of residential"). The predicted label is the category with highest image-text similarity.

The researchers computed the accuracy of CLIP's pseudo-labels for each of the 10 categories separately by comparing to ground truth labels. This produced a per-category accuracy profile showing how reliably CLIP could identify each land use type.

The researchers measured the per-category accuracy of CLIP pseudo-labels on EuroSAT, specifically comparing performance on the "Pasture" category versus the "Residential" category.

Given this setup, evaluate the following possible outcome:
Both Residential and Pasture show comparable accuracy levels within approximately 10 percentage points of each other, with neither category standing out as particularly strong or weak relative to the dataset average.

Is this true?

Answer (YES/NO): NO